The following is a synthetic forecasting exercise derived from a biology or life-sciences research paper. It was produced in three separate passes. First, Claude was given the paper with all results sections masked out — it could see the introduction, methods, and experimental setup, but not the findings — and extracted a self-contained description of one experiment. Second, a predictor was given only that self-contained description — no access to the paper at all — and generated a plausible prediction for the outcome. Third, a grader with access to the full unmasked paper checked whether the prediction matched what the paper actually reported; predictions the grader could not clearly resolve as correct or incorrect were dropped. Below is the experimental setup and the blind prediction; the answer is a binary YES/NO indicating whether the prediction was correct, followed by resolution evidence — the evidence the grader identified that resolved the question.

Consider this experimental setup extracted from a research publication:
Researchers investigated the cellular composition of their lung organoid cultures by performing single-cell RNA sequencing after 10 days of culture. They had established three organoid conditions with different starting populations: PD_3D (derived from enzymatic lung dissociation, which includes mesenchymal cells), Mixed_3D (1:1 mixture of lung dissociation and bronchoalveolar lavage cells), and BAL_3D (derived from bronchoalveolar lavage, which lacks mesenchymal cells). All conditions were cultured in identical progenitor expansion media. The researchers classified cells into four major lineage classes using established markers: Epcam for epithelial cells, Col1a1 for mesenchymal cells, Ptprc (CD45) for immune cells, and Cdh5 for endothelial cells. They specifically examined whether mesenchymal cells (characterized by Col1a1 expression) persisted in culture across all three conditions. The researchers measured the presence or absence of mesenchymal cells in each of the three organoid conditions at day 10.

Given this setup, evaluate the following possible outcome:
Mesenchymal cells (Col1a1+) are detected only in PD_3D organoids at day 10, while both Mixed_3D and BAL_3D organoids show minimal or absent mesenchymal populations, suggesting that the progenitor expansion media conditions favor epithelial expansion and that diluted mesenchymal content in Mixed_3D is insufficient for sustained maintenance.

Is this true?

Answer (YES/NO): NO